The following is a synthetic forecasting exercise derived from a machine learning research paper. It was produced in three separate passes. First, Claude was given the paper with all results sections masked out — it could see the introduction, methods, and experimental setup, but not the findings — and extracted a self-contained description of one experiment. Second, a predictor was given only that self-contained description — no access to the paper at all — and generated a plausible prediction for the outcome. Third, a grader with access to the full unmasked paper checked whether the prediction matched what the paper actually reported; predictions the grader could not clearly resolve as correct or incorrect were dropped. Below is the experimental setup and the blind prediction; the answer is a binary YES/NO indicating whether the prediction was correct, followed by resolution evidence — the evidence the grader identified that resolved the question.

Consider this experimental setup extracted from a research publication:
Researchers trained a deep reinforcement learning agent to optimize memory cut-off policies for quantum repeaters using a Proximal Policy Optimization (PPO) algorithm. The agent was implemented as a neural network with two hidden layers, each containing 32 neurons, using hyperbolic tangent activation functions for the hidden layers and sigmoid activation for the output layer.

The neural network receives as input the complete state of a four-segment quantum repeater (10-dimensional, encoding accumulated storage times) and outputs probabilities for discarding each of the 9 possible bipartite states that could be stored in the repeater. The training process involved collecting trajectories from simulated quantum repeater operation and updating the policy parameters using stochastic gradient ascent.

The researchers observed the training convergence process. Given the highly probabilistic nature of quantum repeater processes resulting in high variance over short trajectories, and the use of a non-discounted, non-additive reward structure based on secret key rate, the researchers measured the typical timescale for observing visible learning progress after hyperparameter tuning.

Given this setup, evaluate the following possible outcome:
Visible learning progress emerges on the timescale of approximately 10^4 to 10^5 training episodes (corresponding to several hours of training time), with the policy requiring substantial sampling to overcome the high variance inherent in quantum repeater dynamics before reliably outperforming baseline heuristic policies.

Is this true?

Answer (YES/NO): NO